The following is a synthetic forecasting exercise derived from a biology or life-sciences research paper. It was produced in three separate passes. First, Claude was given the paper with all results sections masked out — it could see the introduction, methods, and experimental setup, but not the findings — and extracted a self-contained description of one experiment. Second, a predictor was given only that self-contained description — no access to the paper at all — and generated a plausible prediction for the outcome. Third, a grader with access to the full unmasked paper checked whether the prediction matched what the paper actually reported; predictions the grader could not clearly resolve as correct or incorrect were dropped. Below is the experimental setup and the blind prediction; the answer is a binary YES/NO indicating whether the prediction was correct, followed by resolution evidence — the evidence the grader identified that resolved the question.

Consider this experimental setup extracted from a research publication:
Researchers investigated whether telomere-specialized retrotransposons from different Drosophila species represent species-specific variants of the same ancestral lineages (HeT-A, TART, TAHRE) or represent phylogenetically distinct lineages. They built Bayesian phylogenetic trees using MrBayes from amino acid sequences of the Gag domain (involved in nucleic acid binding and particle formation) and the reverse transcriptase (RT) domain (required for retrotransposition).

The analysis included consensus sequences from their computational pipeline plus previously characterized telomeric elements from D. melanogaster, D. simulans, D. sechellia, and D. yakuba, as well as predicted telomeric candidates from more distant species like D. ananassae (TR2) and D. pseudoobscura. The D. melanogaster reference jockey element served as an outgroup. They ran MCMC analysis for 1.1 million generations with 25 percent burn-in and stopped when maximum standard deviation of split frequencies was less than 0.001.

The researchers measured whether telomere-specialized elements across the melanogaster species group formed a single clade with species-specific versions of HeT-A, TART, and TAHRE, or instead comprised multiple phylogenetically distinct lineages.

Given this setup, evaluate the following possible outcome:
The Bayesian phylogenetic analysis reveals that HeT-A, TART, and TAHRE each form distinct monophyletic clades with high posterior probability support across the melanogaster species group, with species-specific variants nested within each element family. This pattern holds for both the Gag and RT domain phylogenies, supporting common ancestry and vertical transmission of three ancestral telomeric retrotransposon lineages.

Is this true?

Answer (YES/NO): NO